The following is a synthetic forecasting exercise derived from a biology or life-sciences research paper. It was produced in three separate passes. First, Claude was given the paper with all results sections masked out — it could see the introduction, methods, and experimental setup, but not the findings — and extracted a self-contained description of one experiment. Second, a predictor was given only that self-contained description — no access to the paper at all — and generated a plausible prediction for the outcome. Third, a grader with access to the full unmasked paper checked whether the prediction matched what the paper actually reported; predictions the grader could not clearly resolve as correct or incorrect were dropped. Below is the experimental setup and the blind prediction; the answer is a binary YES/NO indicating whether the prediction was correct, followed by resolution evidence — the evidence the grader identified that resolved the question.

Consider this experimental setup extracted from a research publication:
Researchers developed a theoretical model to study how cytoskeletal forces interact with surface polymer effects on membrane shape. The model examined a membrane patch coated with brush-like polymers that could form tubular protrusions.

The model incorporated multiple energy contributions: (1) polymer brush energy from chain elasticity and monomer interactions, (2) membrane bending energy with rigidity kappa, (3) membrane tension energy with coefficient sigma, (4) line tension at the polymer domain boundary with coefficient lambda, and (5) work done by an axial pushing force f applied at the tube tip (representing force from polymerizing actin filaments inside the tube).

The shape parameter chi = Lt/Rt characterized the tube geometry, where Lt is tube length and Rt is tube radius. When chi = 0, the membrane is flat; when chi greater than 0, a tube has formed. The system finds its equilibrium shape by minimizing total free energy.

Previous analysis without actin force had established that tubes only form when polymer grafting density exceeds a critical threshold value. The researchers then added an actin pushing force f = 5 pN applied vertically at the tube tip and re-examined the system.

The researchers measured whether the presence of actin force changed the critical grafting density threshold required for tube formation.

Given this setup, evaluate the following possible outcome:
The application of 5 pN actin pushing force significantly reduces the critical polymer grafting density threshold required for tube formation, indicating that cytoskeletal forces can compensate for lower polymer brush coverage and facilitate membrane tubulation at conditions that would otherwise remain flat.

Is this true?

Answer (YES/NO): YES